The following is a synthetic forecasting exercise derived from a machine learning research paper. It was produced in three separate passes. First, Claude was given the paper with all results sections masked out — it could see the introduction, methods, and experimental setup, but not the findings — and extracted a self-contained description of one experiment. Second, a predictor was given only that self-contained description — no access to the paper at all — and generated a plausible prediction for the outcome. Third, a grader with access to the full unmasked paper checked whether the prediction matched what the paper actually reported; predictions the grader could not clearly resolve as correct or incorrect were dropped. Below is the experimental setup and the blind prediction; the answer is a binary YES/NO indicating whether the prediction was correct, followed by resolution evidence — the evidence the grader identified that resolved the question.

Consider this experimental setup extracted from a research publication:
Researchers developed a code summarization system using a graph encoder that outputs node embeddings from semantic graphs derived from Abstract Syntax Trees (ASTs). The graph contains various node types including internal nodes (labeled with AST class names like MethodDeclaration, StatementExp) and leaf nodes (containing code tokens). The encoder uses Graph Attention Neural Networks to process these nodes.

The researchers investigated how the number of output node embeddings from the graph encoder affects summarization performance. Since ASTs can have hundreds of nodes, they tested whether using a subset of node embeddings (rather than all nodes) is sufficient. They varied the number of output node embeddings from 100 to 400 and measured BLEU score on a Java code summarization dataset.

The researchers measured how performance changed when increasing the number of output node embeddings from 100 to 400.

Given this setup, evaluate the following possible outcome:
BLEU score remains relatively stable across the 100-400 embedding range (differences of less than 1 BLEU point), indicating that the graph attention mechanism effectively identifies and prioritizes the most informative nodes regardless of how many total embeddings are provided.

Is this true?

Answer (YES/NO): YES